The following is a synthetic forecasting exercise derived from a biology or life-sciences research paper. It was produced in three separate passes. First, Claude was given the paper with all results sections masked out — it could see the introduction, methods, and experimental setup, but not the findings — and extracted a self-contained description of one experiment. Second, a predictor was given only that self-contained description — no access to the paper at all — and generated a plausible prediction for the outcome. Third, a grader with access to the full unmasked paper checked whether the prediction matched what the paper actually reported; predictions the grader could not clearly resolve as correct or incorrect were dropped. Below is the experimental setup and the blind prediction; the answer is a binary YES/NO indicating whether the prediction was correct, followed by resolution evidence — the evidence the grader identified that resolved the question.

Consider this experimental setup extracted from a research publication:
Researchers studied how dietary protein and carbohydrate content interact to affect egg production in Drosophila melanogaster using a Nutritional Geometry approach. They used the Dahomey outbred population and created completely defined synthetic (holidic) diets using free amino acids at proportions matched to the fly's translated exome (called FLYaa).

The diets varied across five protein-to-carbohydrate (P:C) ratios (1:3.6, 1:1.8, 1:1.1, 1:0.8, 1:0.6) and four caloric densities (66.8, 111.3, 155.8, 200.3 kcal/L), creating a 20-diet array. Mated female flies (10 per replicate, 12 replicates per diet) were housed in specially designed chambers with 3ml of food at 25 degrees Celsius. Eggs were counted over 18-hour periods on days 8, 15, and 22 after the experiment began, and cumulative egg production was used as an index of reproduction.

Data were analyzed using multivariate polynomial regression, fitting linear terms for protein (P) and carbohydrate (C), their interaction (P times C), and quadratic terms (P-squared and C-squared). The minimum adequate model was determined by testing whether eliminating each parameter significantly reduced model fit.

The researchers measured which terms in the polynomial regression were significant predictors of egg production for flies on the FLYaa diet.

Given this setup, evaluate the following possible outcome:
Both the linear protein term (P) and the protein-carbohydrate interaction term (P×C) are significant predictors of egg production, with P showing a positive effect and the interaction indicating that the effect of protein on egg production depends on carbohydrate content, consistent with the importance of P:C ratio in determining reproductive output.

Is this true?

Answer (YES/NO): NO